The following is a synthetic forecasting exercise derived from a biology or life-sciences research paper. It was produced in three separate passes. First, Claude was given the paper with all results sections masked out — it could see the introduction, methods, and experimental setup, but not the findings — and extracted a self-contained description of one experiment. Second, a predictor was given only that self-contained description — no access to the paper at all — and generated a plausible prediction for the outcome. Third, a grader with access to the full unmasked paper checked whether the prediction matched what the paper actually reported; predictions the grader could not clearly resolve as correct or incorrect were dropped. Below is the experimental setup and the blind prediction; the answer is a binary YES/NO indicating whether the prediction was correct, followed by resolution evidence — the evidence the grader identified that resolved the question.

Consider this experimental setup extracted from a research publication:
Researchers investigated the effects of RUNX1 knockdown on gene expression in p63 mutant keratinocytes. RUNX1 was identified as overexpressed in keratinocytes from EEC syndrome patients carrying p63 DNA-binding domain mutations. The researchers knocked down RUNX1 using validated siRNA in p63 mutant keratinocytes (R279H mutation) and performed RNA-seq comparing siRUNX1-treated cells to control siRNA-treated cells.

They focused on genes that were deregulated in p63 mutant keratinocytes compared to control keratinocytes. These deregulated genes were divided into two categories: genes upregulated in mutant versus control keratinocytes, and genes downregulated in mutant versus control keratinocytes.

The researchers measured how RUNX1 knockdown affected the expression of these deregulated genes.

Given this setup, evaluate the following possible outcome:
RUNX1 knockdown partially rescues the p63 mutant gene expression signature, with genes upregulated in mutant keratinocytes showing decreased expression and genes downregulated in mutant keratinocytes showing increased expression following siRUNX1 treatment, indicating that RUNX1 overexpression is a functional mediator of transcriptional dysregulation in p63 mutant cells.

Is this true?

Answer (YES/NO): YES